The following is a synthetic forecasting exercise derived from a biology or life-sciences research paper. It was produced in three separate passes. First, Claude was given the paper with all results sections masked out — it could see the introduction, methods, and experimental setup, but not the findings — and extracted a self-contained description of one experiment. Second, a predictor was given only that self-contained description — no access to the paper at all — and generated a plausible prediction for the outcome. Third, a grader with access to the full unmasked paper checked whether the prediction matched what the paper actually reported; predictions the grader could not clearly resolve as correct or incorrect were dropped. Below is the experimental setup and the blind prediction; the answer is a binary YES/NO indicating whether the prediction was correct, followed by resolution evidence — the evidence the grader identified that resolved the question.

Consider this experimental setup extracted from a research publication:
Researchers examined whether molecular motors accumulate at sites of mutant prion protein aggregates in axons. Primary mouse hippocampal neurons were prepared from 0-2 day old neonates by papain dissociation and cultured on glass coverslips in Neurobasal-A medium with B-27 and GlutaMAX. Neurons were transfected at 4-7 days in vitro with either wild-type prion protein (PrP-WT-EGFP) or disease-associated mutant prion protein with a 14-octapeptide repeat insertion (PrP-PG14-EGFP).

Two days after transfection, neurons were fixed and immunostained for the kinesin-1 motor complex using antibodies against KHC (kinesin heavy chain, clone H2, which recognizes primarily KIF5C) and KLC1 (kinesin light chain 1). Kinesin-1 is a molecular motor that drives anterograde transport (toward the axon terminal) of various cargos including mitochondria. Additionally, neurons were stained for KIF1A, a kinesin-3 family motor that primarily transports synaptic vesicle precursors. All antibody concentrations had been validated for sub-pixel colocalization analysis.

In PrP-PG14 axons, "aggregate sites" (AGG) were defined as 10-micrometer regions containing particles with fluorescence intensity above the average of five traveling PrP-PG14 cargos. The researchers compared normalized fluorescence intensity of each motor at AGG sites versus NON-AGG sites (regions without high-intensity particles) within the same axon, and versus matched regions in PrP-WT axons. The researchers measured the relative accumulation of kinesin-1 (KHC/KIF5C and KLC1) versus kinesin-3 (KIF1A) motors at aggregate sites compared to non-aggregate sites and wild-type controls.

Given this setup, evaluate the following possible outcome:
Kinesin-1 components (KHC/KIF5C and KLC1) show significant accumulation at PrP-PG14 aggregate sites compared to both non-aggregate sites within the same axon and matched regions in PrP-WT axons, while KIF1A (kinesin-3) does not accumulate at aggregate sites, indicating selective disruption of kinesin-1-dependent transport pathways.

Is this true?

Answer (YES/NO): NO